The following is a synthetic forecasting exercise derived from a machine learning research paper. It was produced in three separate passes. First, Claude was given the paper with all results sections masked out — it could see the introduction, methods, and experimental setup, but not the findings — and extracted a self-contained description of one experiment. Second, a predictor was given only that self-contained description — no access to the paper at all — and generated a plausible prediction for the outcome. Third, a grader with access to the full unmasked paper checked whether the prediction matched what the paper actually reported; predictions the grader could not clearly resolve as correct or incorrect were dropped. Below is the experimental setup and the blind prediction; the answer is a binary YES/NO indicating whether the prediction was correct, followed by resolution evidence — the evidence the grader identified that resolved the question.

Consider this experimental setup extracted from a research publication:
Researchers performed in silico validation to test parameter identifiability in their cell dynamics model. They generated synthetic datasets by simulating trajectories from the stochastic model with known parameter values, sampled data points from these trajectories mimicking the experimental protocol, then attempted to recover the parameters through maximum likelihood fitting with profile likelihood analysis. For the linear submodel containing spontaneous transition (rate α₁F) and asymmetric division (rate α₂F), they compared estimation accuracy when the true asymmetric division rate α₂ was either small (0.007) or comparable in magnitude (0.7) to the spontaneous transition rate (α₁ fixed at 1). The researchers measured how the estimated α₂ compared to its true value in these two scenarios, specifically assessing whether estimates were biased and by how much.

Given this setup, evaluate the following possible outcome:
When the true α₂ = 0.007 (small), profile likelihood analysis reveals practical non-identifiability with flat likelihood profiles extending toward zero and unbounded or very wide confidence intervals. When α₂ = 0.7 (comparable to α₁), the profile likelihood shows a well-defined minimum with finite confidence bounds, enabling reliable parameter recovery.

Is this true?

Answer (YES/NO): NO